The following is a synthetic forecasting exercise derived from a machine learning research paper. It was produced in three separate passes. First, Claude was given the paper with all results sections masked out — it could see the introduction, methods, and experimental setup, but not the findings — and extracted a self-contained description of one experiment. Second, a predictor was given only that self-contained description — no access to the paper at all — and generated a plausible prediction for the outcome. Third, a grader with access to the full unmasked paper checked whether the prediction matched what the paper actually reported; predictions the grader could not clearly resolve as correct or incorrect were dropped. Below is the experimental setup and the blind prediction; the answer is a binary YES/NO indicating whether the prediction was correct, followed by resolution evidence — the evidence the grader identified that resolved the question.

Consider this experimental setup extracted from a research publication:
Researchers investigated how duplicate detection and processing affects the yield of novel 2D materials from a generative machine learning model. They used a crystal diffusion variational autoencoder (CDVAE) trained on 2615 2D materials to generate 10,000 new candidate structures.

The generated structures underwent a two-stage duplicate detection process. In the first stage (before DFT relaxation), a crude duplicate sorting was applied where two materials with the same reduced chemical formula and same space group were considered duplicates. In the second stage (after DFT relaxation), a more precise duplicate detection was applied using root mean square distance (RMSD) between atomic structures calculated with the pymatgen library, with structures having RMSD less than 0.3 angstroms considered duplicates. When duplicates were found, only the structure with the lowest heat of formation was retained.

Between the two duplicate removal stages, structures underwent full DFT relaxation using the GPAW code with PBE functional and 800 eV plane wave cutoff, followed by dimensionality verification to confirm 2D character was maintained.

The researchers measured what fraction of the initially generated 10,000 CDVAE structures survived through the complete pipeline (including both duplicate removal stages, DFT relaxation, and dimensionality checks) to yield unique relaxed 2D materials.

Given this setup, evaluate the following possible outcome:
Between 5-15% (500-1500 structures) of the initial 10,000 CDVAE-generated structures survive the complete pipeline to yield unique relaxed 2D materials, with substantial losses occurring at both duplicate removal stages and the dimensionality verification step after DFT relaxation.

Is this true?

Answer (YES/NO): NO